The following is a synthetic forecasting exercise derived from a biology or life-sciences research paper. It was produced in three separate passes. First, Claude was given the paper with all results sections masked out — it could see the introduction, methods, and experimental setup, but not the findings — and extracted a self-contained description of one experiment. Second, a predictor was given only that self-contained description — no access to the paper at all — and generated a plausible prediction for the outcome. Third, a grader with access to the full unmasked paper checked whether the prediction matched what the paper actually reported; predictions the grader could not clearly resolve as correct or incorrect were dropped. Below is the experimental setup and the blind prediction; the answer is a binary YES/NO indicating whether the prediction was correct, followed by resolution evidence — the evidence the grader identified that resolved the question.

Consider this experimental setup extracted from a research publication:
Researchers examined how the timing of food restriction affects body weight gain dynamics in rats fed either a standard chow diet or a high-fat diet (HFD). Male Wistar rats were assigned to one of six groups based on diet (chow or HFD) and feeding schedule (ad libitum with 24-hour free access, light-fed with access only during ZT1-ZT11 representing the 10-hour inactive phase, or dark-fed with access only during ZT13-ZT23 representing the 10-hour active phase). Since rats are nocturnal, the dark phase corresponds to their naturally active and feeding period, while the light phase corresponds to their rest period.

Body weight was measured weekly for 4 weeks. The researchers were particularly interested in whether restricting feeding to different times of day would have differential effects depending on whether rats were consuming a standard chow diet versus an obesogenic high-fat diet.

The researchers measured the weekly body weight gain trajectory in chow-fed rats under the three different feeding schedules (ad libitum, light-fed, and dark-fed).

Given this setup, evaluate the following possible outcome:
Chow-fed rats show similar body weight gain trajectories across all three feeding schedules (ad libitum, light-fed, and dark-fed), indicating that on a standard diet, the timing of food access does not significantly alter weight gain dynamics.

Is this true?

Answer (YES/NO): NO